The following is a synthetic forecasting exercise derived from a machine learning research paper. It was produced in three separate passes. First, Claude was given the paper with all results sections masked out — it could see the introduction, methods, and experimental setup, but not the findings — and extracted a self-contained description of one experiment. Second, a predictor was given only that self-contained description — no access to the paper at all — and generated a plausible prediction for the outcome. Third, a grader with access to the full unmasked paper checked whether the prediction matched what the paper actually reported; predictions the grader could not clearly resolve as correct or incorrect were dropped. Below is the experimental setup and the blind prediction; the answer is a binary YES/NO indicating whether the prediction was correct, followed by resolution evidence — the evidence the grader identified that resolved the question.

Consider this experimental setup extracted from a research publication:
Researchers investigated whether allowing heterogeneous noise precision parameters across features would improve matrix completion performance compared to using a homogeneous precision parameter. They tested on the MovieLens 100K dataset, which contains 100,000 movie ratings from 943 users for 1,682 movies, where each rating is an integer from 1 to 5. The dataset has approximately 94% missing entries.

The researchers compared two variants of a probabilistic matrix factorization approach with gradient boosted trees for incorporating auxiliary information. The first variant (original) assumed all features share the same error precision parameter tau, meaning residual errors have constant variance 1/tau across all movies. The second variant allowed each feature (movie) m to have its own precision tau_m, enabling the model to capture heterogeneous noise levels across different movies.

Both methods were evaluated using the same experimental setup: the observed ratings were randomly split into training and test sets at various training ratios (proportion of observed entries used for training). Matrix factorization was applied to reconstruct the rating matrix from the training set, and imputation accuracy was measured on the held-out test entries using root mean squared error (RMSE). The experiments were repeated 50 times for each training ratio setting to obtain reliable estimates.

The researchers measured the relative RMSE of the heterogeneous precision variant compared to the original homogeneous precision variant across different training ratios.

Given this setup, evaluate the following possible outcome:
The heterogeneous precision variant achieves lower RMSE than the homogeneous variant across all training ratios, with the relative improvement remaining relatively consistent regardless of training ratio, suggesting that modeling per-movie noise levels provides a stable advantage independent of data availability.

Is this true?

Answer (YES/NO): NO